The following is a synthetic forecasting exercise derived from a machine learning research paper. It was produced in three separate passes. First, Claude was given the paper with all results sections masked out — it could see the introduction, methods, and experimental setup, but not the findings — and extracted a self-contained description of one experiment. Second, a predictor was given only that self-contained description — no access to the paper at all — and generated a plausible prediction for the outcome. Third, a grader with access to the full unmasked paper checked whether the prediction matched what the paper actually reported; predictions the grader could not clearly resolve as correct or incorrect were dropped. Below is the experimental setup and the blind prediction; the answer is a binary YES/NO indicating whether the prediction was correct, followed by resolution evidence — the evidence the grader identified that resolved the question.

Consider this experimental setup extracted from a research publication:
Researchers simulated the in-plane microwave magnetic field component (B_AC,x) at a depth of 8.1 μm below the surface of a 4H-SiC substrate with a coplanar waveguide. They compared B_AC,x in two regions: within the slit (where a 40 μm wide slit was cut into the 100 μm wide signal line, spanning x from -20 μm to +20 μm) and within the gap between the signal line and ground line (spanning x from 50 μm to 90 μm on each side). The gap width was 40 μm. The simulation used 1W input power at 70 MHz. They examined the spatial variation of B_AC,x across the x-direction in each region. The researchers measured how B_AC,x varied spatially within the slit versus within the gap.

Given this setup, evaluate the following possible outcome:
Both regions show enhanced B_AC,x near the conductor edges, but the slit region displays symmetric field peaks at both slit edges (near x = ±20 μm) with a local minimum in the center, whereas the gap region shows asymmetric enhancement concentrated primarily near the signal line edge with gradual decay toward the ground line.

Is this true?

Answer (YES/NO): NO